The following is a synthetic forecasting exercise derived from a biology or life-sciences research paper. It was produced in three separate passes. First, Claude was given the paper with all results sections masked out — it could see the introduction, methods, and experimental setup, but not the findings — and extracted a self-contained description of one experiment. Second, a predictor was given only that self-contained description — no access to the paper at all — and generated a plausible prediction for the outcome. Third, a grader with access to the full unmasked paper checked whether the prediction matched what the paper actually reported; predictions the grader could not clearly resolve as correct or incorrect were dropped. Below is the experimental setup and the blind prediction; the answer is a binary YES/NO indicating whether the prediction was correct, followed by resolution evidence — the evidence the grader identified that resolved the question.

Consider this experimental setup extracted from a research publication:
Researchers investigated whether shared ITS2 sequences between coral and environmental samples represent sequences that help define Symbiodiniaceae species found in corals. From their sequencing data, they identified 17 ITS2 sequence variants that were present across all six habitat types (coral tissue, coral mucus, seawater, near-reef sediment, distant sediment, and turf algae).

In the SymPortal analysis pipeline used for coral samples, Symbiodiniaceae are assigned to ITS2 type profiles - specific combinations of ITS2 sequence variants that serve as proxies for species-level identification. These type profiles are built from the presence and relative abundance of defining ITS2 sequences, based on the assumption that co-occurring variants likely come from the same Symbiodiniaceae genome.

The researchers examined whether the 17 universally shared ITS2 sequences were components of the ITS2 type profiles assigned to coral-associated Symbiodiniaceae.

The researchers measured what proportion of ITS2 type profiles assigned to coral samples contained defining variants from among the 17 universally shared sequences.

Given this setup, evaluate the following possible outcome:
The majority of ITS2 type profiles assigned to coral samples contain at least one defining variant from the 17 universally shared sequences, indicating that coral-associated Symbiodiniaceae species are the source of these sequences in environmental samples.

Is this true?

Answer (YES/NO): NO